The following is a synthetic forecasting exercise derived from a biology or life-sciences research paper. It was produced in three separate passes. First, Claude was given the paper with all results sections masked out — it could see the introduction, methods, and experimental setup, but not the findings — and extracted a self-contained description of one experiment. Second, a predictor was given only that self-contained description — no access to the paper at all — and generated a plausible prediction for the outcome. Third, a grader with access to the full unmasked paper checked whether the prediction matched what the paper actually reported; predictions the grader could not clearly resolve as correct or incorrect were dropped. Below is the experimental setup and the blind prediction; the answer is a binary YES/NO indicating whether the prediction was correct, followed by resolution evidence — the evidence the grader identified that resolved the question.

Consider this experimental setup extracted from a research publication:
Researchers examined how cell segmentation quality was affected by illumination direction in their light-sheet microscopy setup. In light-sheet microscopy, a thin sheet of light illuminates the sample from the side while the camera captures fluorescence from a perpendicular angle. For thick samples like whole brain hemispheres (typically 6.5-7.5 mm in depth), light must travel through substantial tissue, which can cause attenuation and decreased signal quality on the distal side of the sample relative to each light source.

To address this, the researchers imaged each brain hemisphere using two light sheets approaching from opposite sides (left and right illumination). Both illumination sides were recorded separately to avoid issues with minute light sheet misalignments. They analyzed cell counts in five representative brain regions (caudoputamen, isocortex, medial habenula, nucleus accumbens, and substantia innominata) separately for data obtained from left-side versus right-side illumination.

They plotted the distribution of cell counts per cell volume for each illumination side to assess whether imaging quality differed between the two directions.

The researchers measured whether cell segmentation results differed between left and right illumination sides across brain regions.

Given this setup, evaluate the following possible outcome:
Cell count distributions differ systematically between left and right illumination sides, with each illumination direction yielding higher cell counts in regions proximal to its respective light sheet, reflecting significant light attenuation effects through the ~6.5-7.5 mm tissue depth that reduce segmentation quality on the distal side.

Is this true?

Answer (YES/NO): YES